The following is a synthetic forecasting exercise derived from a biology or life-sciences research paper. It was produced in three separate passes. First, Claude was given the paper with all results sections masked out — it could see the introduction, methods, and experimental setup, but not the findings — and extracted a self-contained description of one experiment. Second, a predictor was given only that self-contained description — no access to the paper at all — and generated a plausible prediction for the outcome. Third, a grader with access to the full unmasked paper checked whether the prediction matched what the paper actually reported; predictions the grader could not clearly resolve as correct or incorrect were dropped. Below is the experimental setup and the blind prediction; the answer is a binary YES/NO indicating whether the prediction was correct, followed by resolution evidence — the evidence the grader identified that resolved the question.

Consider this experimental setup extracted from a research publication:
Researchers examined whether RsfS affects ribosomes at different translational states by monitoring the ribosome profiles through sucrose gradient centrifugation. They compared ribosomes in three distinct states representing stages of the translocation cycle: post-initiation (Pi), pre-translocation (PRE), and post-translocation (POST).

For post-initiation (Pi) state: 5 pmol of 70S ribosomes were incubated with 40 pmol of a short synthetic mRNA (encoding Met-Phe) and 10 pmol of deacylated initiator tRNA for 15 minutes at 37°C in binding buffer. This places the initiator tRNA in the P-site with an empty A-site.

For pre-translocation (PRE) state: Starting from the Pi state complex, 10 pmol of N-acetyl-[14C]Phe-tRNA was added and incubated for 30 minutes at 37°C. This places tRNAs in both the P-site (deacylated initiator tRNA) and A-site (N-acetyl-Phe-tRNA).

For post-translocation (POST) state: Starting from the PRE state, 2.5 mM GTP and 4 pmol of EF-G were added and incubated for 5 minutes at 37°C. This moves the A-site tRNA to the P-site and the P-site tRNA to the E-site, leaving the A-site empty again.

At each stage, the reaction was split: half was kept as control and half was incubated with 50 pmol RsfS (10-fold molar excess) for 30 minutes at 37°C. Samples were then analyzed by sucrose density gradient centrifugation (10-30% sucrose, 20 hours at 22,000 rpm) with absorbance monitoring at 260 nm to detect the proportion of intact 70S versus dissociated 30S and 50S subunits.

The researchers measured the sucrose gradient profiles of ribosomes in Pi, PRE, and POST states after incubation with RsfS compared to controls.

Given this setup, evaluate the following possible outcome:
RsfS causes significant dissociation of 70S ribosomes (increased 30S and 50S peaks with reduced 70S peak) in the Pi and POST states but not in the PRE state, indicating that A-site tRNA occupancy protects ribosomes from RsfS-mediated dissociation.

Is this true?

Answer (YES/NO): NO